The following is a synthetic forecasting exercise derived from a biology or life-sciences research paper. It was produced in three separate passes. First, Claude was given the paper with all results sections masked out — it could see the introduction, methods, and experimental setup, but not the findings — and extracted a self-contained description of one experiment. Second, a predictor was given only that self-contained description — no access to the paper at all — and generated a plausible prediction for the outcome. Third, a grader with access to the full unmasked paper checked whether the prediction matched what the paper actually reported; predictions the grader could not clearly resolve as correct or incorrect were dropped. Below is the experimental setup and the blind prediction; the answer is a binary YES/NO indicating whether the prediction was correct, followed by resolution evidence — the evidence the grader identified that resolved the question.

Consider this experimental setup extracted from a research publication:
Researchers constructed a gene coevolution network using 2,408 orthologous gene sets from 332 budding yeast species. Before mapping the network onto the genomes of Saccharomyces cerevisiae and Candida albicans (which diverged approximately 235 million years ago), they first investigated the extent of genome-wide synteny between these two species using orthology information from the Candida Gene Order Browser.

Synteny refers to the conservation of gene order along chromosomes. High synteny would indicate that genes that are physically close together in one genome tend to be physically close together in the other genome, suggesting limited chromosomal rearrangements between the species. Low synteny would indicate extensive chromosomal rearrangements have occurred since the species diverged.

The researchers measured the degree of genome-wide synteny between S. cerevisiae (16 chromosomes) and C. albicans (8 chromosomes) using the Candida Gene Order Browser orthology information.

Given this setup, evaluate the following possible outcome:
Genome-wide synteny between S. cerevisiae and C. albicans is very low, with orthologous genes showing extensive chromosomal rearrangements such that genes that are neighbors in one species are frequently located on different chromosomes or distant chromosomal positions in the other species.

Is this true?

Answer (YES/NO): YES